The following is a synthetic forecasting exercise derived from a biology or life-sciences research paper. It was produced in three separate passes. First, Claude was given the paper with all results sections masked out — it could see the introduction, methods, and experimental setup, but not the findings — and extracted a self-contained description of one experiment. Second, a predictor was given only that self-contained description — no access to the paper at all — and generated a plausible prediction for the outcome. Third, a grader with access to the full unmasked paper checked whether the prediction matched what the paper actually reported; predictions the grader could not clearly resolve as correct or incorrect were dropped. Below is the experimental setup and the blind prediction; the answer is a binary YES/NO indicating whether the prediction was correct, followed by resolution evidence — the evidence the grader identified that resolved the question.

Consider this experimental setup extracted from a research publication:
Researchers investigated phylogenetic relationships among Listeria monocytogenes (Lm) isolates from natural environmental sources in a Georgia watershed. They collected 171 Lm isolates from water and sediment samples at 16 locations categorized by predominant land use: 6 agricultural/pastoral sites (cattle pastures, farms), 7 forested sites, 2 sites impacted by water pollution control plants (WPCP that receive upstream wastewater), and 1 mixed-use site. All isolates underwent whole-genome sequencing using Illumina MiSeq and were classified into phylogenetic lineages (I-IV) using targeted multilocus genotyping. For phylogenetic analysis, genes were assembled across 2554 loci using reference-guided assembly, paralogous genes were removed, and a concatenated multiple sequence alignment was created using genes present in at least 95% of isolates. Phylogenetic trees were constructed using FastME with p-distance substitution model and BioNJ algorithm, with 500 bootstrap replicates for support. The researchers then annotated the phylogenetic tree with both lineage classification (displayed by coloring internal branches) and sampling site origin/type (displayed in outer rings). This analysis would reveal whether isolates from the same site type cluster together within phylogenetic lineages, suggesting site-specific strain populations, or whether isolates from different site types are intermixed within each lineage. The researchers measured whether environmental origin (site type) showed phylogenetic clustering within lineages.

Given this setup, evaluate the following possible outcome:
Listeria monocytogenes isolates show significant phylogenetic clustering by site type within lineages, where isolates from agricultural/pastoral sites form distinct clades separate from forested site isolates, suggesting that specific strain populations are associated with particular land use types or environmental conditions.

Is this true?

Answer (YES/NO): NO